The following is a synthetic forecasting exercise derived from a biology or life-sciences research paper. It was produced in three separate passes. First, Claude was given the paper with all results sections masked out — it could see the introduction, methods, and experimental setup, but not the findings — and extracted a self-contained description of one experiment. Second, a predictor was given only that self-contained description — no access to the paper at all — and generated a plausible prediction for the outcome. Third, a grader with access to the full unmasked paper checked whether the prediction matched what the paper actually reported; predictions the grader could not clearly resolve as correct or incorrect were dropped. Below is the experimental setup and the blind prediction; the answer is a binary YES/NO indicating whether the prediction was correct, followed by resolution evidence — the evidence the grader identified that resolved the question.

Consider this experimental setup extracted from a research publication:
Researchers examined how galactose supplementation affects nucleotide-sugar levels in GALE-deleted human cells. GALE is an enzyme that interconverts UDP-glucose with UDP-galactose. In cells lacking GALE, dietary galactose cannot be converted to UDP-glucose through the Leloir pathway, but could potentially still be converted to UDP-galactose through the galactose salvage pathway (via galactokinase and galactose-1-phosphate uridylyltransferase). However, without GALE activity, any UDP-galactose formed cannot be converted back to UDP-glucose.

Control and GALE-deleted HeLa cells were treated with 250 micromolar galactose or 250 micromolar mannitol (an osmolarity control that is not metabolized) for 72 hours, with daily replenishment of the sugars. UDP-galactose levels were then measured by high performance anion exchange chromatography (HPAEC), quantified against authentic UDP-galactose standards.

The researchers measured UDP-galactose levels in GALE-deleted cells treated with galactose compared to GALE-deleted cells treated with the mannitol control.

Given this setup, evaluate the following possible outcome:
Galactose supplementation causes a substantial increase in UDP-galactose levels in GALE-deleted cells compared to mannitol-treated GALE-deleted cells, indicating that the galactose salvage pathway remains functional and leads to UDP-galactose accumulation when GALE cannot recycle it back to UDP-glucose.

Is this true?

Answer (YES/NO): YES